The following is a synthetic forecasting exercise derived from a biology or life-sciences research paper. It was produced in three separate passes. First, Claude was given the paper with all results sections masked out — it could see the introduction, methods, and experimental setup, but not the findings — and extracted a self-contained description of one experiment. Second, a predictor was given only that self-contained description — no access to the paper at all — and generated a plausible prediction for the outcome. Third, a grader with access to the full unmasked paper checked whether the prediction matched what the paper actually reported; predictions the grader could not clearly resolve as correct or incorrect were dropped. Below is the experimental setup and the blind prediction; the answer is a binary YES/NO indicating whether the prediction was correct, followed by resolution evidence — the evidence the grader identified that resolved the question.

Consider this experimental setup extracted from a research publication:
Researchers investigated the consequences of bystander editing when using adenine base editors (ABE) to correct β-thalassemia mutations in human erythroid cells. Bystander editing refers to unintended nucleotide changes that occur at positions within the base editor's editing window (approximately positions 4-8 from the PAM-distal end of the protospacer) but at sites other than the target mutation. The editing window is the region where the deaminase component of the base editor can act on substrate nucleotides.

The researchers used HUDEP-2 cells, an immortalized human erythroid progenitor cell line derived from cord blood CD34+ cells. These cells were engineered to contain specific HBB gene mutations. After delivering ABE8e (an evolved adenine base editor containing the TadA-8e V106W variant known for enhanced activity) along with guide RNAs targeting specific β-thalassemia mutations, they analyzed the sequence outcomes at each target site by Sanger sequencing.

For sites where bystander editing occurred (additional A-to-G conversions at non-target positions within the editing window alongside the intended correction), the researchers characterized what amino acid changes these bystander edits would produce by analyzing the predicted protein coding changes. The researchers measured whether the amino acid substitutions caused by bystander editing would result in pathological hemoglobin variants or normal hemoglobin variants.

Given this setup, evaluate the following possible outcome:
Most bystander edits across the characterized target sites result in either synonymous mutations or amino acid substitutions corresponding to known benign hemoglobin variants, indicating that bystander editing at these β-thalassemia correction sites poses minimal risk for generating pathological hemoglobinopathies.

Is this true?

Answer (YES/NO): YES